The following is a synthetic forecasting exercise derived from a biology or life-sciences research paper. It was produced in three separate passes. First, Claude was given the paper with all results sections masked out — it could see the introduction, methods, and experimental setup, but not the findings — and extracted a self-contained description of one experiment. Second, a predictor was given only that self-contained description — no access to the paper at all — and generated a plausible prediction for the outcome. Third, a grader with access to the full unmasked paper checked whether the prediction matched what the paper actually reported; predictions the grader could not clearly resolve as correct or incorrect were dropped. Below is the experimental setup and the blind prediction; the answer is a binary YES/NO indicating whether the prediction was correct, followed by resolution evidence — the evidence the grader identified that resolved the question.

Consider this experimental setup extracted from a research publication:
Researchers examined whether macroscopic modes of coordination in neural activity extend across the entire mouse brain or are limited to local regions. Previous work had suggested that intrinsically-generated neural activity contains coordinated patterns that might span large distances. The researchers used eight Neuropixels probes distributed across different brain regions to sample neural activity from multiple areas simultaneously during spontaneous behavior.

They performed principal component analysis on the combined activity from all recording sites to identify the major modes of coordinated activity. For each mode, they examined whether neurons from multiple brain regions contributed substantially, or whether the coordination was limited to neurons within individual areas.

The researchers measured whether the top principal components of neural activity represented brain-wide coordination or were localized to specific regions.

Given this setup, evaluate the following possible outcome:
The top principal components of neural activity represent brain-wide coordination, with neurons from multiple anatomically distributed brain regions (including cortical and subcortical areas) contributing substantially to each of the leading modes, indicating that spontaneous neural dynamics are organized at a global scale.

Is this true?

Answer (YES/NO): YES